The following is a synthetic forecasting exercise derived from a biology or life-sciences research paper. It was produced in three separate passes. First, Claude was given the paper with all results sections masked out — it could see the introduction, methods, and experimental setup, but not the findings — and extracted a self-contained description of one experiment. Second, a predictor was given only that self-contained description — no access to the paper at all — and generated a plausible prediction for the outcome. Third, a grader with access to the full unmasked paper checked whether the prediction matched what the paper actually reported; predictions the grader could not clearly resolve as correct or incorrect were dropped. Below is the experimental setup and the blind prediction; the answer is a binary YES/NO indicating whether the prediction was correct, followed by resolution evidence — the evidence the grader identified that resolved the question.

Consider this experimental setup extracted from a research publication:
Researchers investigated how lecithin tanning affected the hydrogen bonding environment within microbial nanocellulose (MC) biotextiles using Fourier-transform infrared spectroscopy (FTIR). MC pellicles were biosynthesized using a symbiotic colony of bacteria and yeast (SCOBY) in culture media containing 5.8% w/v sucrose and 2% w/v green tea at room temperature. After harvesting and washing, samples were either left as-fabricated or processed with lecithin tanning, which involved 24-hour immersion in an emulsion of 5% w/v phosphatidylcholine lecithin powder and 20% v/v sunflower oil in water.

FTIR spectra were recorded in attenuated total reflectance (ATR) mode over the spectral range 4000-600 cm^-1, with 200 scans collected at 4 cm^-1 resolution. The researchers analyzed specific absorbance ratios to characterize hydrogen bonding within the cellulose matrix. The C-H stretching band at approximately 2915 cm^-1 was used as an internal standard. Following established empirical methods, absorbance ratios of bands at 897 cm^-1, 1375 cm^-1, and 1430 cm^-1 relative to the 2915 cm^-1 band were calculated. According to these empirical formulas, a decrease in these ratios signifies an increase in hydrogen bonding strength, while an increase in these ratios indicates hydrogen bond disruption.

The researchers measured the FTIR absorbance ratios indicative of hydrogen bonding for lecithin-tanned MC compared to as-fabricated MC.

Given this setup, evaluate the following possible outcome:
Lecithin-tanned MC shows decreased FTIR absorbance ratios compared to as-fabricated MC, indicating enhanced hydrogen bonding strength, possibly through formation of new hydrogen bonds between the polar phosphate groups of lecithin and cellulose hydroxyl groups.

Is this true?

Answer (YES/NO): NO